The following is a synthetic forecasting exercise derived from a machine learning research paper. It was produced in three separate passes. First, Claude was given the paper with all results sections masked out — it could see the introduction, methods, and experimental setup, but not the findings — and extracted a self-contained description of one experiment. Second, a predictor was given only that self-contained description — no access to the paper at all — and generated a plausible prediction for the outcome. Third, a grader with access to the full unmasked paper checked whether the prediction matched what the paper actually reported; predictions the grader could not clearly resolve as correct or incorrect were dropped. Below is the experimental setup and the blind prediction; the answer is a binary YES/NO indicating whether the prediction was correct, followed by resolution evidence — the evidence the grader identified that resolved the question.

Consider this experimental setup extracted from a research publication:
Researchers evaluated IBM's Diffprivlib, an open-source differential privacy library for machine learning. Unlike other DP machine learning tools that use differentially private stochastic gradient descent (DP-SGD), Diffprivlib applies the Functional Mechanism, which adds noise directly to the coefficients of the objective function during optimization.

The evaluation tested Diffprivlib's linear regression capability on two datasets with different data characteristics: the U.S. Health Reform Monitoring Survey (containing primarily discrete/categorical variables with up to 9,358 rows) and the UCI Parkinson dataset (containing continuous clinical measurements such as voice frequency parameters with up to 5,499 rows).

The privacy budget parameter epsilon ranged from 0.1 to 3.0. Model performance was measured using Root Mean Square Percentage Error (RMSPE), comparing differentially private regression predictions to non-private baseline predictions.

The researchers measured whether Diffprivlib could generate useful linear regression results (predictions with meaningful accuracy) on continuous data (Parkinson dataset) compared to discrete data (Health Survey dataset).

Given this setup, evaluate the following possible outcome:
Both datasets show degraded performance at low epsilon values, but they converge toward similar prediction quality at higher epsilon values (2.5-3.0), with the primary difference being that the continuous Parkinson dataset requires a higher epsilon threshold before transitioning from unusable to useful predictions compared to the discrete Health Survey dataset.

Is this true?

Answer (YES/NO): NO